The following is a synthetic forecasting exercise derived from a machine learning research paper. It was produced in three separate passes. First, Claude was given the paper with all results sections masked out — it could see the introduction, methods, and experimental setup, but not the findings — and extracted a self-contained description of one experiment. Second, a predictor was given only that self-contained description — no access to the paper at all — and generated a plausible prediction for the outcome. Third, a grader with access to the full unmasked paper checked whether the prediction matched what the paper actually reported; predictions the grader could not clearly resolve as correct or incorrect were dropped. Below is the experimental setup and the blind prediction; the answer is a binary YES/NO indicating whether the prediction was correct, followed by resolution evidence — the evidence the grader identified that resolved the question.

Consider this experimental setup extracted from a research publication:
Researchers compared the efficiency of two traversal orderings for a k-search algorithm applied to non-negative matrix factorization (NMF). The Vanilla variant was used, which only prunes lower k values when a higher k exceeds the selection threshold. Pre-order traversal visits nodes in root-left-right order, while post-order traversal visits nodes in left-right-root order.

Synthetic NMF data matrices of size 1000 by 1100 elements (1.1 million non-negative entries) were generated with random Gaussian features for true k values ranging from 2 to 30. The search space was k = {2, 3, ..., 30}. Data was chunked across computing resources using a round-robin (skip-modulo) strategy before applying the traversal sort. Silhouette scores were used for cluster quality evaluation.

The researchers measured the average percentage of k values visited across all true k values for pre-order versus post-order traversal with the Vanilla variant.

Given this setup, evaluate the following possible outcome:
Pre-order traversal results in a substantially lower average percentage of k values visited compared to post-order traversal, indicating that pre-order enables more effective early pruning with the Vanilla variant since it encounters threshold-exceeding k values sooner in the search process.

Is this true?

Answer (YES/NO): YES